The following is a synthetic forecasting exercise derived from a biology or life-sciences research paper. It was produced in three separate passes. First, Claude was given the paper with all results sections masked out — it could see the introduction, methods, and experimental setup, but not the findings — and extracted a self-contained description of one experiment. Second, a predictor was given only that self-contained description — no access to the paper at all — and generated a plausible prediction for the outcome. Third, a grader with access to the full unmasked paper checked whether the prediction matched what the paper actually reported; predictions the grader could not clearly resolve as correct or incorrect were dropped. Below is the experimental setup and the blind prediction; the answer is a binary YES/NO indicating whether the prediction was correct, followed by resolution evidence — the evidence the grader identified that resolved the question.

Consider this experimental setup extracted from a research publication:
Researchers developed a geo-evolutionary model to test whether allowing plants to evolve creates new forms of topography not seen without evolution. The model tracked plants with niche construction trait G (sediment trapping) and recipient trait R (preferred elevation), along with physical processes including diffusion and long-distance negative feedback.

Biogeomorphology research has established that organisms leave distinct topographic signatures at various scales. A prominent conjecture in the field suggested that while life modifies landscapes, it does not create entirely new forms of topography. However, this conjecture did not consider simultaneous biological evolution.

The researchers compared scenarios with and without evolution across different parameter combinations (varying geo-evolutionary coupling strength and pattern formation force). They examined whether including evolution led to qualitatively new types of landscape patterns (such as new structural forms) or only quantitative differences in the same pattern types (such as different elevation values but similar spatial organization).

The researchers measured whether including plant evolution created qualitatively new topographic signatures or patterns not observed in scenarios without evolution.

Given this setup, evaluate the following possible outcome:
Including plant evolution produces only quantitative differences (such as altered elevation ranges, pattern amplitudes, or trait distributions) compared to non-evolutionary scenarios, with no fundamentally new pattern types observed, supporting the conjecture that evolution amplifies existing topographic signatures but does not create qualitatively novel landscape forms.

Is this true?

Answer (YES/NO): NO